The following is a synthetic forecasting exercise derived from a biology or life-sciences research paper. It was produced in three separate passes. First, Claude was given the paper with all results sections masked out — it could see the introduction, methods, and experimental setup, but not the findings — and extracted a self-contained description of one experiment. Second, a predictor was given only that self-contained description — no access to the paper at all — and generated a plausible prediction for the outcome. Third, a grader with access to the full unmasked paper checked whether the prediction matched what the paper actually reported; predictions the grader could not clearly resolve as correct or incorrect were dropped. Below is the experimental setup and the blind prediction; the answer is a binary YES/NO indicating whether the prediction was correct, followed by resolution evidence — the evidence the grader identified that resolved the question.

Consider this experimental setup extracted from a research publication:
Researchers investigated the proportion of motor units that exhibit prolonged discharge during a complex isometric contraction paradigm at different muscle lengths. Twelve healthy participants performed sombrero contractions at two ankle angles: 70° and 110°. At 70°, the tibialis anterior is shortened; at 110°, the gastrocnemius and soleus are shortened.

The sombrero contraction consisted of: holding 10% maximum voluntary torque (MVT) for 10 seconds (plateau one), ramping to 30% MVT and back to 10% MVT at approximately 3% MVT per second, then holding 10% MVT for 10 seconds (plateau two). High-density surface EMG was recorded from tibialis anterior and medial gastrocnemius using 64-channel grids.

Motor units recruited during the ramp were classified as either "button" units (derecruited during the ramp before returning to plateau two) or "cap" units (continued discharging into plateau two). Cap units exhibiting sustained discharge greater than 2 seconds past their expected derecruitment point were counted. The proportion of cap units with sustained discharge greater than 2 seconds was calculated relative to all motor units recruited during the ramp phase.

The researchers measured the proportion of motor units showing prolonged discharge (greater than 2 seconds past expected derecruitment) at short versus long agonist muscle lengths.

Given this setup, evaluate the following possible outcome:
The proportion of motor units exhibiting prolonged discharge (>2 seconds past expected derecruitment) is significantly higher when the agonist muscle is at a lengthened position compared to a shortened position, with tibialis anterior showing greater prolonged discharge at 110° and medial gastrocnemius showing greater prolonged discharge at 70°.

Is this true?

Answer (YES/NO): NO